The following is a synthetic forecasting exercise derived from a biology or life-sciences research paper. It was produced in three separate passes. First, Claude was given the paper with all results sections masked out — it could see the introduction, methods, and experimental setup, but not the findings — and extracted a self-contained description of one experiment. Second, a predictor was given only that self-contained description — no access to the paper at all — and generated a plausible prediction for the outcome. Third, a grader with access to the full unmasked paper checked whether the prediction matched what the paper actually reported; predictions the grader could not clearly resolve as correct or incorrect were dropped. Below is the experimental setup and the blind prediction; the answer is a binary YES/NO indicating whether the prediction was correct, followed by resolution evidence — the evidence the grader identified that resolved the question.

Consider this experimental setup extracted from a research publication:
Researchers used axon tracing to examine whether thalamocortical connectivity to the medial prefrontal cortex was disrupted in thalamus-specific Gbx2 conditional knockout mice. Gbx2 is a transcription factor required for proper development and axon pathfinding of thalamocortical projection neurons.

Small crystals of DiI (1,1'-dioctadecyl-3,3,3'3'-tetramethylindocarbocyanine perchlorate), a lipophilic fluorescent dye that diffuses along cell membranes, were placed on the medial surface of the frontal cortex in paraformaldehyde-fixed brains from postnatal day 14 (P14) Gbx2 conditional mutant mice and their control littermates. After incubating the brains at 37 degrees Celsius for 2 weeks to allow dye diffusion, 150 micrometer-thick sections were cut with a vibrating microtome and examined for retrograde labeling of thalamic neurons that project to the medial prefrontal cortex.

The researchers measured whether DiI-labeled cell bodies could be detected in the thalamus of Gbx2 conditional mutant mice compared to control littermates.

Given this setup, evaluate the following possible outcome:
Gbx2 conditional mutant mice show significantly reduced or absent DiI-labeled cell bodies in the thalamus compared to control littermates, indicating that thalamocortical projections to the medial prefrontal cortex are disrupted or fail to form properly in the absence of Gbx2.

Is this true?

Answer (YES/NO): YES